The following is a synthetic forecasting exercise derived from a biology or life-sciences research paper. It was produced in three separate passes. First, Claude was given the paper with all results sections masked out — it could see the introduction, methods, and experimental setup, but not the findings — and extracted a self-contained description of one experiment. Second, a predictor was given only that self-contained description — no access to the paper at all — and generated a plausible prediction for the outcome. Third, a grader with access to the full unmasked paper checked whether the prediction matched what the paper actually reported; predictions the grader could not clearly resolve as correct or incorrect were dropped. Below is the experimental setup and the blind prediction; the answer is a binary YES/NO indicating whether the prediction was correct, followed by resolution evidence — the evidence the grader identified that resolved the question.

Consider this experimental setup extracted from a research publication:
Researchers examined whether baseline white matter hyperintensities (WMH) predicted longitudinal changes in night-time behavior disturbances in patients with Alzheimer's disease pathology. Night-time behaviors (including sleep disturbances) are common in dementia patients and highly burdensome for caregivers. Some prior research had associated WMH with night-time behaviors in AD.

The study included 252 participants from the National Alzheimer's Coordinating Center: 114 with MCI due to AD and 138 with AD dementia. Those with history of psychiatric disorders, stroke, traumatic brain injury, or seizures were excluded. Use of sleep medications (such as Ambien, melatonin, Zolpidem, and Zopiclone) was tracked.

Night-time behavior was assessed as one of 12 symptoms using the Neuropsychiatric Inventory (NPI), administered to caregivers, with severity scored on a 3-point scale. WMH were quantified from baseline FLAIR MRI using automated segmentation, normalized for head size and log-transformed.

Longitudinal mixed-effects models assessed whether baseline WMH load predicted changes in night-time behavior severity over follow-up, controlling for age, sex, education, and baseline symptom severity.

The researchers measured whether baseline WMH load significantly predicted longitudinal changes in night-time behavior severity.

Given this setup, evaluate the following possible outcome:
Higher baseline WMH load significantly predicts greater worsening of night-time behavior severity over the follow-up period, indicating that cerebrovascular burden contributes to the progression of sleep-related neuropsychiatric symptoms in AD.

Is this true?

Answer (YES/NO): NO